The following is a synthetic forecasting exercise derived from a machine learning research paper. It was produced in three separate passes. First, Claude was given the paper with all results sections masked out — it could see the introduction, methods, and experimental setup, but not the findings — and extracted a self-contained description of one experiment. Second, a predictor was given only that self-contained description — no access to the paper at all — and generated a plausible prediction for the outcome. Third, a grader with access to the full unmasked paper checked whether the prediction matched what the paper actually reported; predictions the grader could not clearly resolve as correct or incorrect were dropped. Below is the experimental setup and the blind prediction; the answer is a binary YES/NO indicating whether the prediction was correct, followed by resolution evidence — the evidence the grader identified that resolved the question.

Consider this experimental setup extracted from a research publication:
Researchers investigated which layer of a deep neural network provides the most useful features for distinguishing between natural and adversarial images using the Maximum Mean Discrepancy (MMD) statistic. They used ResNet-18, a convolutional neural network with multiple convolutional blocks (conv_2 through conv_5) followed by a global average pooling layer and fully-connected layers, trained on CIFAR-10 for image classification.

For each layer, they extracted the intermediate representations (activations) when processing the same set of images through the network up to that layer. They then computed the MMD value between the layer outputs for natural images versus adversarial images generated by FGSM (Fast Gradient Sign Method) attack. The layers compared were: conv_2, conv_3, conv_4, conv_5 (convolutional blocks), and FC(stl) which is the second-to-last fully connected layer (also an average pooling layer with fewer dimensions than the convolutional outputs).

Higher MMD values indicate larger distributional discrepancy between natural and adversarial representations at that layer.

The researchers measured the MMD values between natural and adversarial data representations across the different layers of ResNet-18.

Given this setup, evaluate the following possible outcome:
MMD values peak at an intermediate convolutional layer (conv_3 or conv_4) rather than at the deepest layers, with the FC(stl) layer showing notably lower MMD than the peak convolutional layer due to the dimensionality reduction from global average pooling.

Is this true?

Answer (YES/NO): NO